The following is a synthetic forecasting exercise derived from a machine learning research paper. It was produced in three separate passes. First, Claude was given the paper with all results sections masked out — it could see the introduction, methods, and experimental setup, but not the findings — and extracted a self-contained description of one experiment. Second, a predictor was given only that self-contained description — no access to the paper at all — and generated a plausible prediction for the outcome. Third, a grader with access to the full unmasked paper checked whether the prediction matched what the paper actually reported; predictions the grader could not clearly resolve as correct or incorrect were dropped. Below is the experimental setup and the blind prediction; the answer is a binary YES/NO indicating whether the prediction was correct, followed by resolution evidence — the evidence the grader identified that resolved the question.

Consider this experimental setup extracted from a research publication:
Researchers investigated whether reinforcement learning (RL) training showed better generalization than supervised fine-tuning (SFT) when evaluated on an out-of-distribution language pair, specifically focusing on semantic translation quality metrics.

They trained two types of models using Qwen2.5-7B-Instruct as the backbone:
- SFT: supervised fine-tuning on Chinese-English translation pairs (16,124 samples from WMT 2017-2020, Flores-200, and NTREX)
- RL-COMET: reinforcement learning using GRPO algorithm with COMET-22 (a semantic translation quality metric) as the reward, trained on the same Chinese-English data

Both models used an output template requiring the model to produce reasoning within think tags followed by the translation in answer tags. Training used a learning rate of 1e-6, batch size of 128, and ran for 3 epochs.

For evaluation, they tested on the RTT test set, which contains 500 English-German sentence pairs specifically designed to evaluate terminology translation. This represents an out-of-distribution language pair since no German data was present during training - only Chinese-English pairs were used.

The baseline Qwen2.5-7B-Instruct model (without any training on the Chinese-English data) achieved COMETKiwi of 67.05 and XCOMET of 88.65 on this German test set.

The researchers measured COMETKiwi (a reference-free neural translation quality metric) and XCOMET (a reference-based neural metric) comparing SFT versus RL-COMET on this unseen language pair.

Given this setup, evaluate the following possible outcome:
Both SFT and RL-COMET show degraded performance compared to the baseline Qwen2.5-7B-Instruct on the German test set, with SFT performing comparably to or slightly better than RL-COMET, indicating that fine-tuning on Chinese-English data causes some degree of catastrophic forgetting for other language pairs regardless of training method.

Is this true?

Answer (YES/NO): NO